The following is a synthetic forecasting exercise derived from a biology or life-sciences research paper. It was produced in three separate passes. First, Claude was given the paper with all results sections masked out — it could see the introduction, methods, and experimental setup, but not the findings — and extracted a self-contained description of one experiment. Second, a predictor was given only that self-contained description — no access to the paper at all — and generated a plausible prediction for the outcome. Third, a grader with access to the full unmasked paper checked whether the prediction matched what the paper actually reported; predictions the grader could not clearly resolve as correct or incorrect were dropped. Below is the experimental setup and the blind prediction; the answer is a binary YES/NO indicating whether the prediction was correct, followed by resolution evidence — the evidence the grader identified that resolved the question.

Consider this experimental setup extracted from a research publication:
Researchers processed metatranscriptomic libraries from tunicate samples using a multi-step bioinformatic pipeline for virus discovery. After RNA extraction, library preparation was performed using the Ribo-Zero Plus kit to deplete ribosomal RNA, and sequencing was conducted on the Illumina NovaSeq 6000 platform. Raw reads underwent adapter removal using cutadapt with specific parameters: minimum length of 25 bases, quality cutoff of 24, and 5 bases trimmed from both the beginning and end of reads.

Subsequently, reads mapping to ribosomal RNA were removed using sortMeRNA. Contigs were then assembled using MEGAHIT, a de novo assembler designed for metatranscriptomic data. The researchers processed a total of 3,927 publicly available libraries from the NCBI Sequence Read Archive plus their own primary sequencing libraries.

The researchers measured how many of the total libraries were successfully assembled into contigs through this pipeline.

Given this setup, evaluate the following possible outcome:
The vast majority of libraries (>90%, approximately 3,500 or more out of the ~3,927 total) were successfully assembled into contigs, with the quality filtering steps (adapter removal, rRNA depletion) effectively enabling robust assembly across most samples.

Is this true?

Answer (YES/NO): NO